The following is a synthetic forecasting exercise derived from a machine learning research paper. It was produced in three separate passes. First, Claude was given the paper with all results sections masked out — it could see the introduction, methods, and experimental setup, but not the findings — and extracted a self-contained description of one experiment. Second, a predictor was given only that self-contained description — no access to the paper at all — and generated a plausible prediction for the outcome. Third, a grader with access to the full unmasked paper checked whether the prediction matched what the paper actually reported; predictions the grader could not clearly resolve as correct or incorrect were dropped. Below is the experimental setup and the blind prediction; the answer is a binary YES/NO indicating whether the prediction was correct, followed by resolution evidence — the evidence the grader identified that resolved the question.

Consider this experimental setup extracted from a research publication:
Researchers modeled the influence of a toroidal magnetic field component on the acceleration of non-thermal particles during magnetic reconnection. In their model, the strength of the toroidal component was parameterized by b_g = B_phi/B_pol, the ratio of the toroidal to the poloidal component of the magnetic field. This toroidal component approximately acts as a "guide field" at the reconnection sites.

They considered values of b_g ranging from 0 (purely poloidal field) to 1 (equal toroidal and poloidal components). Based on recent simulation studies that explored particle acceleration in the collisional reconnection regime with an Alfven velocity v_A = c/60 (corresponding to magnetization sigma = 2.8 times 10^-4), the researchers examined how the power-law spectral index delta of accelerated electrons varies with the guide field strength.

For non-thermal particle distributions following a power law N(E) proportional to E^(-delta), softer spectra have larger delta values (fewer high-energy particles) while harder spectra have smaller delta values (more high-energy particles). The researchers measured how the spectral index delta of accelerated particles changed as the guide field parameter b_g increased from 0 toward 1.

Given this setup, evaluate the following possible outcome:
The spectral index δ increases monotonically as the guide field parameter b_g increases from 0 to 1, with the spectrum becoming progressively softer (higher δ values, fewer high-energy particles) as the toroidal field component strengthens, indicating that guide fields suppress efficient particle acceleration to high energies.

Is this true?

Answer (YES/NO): YES